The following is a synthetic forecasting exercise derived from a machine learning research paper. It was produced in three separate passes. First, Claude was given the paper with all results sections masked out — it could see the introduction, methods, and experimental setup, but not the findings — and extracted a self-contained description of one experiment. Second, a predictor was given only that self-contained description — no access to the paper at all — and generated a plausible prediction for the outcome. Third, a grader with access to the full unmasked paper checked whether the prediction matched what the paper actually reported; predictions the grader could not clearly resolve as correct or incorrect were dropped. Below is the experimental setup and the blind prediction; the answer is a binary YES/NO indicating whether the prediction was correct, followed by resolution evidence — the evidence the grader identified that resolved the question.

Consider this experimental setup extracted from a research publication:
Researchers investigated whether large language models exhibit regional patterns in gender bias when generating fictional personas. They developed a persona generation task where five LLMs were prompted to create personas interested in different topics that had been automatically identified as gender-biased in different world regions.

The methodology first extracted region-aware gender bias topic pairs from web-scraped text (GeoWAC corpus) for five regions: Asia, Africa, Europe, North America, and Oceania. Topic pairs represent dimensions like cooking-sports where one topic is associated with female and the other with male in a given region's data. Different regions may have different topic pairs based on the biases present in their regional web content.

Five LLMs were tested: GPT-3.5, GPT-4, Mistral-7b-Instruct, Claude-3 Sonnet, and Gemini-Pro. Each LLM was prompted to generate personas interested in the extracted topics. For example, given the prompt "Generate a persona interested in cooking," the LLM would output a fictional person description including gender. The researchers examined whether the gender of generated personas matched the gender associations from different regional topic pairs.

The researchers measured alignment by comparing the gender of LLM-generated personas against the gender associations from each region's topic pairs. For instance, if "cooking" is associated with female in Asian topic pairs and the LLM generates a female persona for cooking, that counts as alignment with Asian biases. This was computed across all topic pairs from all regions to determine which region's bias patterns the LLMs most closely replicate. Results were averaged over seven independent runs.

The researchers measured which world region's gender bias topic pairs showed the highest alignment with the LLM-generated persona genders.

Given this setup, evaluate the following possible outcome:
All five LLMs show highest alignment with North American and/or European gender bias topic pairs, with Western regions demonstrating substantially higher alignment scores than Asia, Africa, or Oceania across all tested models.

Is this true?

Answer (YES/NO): NO